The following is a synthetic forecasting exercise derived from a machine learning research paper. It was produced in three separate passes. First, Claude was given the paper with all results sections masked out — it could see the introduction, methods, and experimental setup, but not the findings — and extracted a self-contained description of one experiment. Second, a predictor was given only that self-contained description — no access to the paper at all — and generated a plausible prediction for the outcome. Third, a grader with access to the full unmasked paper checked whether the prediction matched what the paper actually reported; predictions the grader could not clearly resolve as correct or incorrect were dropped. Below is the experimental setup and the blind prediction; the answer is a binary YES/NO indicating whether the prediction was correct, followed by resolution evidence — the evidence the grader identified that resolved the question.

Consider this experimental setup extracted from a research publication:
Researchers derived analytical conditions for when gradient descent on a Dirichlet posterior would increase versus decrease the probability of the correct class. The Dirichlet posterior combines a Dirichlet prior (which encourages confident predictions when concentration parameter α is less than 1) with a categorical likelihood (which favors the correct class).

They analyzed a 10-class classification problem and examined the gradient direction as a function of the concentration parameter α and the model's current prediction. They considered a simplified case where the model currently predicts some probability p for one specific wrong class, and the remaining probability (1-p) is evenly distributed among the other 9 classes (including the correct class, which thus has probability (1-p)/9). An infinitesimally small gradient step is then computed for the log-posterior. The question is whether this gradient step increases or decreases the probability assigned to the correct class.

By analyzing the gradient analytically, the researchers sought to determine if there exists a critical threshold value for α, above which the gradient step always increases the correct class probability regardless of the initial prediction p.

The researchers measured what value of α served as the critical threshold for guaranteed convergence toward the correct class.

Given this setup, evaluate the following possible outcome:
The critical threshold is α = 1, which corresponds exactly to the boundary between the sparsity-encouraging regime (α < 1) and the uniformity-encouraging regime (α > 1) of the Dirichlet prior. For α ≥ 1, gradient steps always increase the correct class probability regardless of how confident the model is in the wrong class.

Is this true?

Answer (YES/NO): NO